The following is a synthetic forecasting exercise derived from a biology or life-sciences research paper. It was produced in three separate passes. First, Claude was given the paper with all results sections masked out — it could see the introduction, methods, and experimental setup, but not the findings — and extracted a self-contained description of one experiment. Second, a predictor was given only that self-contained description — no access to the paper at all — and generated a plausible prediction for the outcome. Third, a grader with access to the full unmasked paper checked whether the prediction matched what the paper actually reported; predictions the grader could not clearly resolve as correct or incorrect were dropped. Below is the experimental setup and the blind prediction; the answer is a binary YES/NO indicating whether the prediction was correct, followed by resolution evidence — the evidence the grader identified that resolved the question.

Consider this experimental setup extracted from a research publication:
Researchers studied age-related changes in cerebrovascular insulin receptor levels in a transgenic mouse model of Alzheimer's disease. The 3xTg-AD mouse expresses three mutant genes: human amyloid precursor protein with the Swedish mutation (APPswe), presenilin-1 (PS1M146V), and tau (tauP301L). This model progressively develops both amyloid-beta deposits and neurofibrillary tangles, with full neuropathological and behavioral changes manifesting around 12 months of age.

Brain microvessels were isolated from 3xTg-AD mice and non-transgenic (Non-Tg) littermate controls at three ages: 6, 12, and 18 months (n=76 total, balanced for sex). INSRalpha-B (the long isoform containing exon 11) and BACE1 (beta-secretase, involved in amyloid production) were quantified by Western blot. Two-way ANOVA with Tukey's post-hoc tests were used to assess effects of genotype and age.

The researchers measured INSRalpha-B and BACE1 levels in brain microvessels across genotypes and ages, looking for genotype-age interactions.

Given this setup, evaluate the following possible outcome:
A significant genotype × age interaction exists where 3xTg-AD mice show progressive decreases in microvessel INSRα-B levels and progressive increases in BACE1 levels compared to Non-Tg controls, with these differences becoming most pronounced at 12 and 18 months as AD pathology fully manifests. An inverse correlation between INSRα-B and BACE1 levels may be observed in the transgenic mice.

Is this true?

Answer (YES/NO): NO